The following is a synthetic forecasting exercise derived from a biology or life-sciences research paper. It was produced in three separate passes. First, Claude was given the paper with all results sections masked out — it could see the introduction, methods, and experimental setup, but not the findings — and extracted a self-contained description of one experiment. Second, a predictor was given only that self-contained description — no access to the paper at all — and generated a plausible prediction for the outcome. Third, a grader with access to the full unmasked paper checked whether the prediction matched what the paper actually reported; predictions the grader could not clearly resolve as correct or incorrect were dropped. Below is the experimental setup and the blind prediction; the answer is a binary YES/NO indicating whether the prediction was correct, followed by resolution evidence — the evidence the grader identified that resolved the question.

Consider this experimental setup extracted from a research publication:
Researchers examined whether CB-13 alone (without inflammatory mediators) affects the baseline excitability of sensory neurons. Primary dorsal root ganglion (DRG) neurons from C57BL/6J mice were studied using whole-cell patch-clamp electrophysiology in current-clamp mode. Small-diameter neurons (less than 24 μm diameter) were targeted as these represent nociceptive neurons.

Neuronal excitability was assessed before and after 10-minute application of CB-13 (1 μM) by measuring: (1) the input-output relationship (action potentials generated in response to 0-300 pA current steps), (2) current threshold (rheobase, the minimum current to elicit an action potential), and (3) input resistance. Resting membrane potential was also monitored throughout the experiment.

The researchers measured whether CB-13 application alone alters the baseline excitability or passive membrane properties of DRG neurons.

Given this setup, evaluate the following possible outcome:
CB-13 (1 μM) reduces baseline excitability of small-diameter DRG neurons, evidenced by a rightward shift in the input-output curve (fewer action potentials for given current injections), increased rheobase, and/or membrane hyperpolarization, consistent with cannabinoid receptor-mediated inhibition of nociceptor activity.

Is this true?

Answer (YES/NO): NO